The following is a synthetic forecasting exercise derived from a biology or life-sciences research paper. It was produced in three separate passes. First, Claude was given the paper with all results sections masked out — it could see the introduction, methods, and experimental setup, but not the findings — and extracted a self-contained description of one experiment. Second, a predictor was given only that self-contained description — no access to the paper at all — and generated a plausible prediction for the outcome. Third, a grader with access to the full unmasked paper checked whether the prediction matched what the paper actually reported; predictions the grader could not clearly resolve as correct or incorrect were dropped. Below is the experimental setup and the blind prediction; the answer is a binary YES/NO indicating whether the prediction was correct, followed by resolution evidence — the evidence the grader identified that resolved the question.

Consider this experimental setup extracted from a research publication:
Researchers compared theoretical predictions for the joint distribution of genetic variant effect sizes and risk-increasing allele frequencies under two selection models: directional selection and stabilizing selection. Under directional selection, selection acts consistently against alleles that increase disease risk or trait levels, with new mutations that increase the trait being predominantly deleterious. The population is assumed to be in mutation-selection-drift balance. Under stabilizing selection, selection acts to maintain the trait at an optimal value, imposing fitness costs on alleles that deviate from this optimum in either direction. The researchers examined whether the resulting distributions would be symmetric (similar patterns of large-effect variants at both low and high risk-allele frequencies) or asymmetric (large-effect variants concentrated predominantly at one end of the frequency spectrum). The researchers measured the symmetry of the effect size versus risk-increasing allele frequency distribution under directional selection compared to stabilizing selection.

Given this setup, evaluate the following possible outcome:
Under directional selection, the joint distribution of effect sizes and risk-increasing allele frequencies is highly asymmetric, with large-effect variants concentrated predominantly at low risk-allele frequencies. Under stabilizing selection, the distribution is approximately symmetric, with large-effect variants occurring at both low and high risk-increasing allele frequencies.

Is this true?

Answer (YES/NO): YES